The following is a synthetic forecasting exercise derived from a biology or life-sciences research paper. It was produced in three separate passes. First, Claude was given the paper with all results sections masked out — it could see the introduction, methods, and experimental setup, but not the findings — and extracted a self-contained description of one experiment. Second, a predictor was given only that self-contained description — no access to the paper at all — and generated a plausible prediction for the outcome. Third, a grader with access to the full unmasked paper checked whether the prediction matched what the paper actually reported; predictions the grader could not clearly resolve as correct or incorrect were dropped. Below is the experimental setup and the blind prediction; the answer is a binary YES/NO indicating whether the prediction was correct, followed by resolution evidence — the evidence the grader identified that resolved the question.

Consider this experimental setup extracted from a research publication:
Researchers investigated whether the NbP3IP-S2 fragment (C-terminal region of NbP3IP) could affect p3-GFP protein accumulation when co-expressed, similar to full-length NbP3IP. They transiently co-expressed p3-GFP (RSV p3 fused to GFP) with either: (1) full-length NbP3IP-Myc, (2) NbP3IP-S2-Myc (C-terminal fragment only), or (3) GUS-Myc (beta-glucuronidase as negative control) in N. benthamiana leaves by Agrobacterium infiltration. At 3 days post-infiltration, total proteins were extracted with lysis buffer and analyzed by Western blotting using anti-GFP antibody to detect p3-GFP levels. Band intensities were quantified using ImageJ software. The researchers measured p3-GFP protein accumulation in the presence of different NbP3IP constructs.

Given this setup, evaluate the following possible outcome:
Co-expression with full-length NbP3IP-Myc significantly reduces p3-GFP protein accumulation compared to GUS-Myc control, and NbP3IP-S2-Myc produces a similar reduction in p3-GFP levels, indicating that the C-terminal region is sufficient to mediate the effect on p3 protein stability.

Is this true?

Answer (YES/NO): NO